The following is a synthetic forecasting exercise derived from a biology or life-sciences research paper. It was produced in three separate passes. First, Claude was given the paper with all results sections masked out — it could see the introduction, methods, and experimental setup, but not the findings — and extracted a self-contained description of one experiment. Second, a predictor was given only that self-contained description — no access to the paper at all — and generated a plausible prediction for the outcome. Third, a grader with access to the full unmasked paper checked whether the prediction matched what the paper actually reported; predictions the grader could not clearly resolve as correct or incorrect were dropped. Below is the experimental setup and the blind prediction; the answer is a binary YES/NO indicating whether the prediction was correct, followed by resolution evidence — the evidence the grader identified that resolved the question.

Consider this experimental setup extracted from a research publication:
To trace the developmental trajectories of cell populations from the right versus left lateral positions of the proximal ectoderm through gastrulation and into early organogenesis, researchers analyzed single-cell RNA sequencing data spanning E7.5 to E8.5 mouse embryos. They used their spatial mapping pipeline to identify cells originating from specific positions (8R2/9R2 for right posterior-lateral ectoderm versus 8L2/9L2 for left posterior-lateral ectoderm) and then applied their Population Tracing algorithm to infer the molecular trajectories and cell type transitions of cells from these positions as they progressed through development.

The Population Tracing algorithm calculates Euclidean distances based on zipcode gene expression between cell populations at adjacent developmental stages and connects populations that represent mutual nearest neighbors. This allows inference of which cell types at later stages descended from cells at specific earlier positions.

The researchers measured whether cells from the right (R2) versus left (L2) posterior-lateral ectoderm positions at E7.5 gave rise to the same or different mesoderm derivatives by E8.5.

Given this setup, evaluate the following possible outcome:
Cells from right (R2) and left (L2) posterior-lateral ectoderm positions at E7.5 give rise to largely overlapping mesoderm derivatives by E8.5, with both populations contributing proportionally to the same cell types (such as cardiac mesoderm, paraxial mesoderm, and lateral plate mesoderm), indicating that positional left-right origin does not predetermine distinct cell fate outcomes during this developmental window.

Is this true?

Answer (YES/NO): NO